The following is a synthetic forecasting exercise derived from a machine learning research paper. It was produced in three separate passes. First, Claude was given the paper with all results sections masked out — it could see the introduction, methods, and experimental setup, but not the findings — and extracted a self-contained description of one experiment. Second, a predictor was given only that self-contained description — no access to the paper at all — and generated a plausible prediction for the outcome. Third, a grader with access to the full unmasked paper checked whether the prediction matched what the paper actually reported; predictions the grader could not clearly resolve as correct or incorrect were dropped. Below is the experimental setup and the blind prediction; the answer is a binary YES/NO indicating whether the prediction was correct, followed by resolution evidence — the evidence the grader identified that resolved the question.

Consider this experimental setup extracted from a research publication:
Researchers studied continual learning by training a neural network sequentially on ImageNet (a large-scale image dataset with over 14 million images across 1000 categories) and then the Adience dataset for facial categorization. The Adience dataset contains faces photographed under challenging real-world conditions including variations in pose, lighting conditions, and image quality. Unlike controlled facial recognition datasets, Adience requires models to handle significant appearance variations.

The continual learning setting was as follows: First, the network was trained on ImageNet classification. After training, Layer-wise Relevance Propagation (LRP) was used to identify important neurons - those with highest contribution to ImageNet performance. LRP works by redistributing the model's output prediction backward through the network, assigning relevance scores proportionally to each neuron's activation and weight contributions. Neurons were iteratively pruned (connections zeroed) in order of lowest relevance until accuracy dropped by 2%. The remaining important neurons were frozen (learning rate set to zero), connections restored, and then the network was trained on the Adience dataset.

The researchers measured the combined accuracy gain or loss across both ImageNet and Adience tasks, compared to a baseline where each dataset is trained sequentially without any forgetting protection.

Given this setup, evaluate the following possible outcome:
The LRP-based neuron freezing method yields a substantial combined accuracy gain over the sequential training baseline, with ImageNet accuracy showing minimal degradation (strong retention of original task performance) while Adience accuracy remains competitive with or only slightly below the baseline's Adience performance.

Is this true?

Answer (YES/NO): NO